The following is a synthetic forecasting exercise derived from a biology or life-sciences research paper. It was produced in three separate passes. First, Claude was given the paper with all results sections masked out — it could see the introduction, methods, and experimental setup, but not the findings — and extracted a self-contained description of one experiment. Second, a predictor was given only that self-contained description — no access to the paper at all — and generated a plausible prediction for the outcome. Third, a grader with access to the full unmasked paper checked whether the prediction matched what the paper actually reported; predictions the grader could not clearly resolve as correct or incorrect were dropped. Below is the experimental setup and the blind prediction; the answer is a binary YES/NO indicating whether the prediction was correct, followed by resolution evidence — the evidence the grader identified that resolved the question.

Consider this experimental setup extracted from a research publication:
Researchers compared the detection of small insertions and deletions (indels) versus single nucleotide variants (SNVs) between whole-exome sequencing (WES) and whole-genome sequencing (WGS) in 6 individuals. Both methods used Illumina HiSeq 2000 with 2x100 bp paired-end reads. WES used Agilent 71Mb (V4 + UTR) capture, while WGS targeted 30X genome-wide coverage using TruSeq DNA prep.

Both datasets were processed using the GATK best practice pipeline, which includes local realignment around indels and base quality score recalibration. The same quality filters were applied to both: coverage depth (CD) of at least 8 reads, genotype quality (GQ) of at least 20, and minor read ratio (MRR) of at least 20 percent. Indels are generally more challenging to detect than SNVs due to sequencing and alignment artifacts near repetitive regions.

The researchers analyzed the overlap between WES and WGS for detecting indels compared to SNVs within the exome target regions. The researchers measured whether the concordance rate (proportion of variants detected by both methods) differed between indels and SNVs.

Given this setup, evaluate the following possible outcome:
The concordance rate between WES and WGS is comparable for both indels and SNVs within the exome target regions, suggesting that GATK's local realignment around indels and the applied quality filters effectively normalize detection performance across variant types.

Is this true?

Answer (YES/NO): NO